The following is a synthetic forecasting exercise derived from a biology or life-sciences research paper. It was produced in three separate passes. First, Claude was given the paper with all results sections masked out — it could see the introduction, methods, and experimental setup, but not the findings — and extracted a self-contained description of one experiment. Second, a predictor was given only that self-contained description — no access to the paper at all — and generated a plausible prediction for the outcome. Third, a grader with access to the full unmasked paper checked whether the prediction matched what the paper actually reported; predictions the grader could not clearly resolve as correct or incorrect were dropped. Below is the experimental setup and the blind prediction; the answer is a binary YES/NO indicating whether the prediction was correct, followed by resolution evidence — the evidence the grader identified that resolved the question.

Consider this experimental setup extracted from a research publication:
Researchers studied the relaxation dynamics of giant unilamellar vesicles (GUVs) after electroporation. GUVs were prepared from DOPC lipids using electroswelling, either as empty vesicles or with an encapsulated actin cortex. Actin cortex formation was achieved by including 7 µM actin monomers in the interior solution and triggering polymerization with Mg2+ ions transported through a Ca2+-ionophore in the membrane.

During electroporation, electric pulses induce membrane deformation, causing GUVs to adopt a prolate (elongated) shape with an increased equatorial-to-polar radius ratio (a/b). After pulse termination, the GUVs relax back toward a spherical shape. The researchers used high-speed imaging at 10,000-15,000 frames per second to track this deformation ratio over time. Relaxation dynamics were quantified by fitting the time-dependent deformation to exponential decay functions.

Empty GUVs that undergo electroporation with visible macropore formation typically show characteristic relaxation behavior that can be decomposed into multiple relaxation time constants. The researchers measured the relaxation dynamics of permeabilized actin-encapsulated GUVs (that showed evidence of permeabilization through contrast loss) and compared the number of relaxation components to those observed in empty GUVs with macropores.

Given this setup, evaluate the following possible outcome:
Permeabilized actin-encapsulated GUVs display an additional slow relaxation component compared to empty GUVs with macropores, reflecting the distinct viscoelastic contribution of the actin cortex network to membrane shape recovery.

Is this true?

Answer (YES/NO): NO